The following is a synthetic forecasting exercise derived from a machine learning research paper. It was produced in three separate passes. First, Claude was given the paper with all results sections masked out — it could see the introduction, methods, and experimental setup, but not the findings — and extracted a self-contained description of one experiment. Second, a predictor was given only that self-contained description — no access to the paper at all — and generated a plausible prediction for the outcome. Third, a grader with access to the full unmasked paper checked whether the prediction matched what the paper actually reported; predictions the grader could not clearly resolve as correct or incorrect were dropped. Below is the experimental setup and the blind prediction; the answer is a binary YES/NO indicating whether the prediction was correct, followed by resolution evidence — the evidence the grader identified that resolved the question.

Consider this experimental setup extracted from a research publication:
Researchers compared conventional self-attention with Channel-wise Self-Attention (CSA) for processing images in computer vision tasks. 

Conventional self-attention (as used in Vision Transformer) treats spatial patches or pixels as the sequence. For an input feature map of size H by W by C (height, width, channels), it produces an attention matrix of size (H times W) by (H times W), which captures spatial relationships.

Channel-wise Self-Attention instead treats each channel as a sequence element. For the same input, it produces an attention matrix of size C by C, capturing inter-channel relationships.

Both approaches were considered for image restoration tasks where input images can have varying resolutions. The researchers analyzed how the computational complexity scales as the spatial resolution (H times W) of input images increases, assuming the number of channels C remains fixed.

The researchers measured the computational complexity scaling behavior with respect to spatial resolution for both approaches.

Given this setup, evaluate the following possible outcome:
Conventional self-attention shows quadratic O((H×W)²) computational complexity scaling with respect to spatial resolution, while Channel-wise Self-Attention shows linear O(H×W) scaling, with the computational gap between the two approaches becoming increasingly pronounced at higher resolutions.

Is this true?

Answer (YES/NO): YES